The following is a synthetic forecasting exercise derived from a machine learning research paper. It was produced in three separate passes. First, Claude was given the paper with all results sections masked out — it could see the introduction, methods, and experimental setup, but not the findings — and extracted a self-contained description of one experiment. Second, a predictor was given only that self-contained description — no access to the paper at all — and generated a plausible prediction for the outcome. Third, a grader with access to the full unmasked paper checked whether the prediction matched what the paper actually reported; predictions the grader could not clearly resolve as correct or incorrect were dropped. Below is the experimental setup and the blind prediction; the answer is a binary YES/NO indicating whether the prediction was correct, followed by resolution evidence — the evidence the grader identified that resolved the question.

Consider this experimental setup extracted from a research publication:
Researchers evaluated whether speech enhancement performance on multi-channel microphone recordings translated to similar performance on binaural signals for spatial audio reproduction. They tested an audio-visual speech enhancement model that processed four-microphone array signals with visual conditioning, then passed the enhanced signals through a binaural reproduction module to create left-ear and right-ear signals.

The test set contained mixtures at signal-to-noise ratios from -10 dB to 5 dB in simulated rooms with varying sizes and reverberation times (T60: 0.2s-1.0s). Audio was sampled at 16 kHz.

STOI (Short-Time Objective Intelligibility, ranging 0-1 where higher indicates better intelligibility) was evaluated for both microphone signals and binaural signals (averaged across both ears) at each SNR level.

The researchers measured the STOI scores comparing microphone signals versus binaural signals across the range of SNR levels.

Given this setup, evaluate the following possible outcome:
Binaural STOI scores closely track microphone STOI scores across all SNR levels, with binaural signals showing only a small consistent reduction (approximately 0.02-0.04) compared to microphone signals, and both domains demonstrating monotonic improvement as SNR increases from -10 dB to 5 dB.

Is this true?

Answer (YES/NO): NO